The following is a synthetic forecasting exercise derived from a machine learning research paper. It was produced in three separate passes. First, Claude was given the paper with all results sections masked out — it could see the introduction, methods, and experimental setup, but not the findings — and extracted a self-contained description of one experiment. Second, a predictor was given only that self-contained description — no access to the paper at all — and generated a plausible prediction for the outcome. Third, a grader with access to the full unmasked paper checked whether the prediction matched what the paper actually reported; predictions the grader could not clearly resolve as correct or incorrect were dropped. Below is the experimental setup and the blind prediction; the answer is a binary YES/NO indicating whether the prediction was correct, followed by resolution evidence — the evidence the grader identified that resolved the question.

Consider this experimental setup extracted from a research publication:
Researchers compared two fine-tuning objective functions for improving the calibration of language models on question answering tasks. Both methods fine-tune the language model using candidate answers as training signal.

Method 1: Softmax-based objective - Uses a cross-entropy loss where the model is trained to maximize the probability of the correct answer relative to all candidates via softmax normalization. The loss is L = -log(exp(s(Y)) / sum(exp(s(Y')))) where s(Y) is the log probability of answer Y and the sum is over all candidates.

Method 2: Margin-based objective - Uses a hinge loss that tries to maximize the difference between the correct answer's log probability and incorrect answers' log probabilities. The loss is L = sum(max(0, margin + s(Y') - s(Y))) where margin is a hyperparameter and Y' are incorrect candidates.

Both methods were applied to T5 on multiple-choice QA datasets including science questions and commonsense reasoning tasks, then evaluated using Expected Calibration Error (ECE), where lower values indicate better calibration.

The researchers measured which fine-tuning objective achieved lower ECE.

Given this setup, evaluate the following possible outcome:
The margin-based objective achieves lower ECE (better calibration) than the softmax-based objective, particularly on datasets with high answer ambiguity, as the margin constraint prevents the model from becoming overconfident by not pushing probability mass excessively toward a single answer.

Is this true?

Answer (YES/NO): NO